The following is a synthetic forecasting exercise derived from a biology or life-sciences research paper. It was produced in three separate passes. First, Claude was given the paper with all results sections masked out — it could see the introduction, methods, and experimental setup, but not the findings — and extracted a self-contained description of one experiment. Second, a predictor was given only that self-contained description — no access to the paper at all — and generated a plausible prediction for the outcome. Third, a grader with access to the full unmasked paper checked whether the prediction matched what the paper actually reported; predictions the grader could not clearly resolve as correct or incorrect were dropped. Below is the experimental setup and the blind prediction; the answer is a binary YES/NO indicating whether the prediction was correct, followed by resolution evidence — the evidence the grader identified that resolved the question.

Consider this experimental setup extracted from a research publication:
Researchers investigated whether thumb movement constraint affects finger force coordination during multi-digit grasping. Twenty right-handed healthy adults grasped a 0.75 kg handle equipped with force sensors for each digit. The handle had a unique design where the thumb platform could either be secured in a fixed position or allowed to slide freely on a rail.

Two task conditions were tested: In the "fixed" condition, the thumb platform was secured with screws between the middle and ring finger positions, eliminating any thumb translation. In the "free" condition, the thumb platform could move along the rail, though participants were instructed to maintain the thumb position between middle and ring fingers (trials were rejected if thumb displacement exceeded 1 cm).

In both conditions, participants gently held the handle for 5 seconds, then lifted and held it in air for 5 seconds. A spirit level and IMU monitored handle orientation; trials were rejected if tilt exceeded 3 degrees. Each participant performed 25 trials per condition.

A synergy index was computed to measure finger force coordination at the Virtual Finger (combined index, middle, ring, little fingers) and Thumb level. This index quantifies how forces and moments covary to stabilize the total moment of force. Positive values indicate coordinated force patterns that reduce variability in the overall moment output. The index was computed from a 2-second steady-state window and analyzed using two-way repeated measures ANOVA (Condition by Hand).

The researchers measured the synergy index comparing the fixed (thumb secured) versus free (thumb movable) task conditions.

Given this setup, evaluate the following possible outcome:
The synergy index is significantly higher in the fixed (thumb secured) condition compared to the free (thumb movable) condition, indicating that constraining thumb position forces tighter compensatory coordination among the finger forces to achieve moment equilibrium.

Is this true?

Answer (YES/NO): YES